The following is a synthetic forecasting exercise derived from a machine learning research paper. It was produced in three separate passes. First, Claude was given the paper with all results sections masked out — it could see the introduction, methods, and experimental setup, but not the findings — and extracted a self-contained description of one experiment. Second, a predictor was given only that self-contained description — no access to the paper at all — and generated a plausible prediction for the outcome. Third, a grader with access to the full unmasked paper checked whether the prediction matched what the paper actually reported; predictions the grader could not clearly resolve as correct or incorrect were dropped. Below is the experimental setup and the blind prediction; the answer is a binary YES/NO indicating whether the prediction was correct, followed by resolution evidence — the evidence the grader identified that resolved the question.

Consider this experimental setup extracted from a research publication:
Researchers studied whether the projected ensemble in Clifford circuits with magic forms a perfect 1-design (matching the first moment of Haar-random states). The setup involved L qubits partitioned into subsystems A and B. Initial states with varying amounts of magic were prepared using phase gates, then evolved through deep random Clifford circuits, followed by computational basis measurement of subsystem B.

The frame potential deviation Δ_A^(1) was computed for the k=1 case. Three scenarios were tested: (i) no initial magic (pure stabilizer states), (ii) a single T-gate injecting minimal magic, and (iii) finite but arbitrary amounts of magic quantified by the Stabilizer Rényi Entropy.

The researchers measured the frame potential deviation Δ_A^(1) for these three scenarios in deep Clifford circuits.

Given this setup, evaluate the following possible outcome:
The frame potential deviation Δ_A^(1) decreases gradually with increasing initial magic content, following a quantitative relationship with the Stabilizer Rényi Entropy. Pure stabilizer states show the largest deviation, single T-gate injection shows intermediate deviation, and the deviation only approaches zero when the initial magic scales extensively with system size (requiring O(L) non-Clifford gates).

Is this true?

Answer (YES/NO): NO